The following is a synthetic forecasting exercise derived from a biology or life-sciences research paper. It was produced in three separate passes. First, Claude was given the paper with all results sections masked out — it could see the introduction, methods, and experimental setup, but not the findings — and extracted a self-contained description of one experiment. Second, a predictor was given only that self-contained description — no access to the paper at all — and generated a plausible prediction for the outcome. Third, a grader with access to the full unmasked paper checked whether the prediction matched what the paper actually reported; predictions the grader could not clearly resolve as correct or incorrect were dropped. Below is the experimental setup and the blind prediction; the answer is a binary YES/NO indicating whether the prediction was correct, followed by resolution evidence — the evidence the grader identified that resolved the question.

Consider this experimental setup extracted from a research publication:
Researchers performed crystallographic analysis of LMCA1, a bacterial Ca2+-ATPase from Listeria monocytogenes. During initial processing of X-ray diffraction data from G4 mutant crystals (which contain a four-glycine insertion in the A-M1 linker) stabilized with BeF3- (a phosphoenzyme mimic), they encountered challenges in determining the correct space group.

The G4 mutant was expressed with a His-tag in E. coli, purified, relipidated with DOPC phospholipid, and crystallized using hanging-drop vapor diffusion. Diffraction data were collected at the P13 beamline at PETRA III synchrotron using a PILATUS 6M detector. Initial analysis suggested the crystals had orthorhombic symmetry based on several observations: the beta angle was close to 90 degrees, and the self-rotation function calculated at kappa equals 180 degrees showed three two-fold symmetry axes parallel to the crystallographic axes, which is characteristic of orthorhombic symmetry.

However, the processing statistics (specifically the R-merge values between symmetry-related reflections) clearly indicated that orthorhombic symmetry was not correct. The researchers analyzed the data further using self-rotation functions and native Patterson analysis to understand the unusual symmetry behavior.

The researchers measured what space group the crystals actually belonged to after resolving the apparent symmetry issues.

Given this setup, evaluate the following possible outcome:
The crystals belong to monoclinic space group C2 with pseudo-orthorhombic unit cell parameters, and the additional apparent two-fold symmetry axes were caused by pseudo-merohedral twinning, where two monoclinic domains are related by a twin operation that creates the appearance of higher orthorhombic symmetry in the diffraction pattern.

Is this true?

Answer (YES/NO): NO